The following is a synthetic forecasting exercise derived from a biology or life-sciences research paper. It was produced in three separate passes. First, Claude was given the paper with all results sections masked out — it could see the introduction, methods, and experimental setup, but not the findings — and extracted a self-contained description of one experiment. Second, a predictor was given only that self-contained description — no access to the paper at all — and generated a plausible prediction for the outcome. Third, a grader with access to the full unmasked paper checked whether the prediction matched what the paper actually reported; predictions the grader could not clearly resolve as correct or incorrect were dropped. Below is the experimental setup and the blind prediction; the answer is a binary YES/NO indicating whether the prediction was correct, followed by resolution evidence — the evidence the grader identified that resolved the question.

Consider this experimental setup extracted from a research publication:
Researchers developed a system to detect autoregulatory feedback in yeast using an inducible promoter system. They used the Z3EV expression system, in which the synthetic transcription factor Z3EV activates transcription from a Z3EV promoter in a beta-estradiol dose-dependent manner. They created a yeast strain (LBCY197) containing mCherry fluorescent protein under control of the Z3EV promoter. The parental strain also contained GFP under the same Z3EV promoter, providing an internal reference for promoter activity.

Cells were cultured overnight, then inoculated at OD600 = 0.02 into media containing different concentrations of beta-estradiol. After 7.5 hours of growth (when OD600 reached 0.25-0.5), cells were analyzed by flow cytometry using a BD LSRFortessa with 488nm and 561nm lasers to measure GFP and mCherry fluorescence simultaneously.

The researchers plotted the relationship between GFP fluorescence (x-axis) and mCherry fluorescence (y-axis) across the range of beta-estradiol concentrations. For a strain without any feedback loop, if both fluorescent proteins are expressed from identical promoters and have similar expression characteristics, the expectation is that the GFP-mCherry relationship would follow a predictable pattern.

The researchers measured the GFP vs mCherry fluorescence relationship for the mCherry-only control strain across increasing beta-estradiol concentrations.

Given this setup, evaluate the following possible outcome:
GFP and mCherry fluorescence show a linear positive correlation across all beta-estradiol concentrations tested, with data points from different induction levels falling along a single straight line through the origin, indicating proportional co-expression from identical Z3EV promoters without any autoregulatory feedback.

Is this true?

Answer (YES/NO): YES